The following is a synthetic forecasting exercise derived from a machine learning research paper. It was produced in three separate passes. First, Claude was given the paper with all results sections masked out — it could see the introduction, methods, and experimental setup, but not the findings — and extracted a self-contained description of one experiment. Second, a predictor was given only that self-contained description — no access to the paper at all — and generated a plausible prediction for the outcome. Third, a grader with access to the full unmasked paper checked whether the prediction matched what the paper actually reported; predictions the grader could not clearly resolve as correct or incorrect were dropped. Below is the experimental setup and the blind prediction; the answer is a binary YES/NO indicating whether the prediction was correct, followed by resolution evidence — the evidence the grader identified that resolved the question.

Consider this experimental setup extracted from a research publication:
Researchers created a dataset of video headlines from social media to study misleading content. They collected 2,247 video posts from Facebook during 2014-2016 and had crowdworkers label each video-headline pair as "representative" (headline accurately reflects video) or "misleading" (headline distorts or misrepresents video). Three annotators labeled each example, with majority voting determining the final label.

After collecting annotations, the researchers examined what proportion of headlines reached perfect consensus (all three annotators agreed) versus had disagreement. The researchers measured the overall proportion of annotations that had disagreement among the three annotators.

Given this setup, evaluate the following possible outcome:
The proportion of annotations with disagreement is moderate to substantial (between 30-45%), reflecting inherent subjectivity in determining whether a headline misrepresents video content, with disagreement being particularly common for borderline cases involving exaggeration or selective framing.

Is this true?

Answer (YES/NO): YES